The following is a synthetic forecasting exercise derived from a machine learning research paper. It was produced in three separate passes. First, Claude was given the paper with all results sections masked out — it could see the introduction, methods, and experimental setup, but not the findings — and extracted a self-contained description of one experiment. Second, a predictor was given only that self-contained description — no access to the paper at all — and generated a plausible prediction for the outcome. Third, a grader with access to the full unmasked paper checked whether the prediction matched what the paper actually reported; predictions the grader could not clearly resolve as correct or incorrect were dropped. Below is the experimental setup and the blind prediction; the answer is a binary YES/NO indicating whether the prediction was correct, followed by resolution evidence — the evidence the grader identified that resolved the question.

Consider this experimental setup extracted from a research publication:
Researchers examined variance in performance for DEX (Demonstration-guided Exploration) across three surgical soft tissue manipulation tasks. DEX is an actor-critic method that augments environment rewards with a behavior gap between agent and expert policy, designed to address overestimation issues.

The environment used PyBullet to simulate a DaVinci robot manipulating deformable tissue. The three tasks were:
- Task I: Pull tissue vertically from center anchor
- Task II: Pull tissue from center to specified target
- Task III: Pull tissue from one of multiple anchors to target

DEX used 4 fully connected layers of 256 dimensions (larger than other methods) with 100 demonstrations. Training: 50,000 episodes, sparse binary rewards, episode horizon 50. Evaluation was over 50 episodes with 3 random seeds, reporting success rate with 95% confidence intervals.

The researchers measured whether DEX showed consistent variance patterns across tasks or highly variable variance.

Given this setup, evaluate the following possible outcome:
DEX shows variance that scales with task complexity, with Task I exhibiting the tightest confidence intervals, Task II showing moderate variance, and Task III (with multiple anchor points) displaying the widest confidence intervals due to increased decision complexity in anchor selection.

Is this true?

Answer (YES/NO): NO